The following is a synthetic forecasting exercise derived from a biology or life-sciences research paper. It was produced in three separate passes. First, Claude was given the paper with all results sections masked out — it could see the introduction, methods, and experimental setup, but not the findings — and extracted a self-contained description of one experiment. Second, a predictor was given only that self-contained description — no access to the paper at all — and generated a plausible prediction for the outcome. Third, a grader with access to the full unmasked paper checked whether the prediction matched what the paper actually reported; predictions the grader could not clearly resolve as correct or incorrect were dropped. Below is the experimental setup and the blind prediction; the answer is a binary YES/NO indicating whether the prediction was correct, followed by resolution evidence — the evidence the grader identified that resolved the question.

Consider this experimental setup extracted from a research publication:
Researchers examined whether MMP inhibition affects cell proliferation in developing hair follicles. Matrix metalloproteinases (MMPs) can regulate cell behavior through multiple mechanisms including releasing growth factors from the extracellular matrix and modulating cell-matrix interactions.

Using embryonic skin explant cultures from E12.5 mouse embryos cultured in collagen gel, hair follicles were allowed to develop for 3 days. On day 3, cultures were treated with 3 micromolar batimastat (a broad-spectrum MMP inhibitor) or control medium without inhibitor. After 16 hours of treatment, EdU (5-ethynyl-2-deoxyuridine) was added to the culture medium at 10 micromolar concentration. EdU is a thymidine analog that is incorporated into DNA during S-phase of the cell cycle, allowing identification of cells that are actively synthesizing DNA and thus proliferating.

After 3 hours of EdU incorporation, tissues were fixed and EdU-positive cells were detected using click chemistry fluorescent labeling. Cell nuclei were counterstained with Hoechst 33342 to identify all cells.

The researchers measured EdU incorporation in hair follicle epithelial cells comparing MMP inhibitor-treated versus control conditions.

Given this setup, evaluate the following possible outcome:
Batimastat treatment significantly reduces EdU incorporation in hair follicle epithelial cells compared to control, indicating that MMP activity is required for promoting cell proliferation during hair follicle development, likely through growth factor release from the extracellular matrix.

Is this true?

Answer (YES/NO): NO